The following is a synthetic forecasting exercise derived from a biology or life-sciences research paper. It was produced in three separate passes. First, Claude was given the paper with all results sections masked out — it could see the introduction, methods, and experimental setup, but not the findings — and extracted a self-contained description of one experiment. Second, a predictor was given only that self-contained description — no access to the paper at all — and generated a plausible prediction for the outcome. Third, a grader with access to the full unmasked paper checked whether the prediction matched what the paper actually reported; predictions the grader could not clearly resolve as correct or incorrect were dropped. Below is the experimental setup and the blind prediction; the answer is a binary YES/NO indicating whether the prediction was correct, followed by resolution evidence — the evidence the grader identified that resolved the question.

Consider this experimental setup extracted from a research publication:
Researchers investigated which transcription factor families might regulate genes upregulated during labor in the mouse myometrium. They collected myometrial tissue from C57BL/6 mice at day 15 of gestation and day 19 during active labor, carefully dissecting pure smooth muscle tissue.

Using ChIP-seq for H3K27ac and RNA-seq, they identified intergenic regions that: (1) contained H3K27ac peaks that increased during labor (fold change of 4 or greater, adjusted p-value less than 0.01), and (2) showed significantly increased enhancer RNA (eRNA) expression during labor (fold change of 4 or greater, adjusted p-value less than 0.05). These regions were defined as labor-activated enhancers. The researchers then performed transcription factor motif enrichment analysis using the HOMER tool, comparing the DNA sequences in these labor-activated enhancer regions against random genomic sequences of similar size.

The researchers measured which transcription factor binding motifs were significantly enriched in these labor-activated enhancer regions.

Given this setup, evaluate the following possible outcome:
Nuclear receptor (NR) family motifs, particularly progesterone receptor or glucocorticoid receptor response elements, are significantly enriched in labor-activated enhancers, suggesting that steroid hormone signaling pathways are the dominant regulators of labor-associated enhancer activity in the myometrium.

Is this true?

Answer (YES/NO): NO